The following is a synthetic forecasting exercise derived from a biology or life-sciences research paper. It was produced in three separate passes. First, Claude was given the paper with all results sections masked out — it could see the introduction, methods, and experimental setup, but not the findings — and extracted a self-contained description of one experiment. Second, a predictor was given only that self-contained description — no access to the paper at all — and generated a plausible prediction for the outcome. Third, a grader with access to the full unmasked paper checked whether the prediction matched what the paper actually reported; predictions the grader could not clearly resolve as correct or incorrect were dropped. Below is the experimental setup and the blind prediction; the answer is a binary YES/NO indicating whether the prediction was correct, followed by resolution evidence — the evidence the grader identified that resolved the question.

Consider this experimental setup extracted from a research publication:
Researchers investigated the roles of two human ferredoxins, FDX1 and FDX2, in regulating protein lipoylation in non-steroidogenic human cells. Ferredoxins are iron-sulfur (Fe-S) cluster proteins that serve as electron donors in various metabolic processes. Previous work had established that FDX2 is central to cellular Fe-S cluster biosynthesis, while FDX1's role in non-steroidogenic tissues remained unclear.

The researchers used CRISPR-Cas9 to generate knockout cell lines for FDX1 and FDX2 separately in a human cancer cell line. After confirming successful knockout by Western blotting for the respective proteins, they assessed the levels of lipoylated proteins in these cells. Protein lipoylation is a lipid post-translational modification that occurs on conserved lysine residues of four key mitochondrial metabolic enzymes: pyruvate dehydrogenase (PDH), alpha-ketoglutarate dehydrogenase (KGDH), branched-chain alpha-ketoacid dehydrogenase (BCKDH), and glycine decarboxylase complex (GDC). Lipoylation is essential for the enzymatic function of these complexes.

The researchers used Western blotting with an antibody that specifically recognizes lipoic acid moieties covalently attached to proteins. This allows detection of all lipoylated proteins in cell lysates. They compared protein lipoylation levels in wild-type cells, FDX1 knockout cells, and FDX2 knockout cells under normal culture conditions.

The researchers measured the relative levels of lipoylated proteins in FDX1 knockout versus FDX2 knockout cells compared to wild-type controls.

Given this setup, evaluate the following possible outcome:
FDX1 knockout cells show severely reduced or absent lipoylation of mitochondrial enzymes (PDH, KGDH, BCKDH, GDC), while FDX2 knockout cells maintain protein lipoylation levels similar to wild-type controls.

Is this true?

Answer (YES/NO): YES